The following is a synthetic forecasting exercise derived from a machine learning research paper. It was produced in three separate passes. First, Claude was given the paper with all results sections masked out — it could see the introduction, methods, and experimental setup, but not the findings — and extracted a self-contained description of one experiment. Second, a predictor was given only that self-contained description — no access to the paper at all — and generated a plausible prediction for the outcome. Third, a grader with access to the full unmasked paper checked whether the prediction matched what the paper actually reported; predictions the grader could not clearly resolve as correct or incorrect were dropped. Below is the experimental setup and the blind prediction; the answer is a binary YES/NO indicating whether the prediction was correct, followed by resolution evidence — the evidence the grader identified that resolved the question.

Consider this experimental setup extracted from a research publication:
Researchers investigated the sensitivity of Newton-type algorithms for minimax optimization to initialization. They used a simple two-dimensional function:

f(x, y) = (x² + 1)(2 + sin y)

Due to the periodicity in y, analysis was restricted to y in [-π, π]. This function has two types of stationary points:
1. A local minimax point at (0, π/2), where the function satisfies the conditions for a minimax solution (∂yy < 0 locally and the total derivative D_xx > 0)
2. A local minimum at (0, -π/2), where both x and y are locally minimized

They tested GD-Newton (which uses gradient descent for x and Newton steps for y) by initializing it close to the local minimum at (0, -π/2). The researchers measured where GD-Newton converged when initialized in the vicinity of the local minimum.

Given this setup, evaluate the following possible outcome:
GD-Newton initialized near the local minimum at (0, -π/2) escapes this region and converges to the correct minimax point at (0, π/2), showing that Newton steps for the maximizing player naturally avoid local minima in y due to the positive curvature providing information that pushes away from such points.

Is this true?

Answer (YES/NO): NO